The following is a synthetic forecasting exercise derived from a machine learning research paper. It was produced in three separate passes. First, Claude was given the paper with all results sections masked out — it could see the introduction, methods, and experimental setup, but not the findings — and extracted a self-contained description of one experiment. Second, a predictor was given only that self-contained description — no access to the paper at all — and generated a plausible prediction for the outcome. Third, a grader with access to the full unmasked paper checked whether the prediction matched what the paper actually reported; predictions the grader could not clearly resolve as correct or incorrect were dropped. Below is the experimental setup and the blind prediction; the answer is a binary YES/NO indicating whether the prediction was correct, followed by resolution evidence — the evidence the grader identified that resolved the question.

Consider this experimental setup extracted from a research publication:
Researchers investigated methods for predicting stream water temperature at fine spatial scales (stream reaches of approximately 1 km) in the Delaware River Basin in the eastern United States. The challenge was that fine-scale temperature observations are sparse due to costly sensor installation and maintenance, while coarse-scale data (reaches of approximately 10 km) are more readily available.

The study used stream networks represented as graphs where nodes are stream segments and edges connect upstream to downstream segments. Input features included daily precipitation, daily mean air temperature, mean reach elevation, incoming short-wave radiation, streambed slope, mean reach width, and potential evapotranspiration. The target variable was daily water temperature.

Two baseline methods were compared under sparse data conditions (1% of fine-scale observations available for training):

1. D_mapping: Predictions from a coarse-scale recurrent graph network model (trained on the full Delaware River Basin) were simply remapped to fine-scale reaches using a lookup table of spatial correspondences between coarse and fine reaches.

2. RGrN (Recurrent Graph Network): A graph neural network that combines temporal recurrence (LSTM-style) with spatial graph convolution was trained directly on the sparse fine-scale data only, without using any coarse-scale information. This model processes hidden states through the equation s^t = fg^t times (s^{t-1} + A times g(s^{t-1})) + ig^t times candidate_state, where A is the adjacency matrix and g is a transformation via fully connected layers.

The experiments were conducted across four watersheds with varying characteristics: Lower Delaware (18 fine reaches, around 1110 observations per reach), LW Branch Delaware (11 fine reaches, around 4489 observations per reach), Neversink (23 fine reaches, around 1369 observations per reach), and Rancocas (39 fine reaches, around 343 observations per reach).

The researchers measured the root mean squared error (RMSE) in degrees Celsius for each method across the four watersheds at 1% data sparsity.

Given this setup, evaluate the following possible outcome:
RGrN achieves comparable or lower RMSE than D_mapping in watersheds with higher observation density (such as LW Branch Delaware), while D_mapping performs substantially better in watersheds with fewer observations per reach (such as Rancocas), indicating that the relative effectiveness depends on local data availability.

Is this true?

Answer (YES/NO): NO